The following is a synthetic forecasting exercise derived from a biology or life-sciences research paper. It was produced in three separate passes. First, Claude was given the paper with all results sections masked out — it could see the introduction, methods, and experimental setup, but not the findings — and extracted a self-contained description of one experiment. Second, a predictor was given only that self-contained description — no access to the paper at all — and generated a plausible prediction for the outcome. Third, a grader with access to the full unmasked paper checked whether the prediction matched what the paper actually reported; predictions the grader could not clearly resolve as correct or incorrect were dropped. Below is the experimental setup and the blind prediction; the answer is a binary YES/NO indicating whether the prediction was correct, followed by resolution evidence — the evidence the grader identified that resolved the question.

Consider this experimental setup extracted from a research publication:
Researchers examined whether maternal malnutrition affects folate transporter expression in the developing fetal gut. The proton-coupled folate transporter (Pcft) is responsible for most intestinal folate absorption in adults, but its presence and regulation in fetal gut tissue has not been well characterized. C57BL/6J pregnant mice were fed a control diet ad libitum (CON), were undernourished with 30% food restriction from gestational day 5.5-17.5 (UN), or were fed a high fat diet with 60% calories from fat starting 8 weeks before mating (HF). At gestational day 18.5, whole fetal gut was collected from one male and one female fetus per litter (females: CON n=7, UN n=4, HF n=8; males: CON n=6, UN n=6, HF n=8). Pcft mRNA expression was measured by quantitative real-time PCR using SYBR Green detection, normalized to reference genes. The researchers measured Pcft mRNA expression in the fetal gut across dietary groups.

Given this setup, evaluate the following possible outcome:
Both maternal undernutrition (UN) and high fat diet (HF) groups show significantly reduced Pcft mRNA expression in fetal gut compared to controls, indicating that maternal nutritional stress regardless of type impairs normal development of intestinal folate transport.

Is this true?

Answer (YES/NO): NO